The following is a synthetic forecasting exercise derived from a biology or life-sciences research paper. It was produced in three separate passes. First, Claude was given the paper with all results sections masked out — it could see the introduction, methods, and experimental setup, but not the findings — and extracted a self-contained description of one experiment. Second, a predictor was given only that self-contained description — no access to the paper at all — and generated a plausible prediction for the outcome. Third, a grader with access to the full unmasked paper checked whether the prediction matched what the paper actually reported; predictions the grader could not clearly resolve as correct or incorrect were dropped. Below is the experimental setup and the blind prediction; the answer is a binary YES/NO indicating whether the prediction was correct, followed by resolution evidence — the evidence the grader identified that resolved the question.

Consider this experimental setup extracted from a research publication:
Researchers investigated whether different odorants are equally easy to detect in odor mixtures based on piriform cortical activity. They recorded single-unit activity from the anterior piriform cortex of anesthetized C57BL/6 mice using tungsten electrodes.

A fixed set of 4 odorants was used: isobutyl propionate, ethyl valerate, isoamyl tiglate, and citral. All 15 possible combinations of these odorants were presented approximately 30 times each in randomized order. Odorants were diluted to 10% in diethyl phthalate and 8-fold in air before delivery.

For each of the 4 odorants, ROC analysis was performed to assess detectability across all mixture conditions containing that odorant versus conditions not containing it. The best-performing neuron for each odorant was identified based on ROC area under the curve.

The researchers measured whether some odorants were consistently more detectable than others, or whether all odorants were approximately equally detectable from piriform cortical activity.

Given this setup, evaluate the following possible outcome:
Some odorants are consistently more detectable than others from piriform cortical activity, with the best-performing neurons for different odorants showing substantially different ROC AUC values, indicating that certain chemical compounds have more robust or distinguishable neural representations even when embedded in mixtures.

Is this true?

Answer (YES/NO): YES